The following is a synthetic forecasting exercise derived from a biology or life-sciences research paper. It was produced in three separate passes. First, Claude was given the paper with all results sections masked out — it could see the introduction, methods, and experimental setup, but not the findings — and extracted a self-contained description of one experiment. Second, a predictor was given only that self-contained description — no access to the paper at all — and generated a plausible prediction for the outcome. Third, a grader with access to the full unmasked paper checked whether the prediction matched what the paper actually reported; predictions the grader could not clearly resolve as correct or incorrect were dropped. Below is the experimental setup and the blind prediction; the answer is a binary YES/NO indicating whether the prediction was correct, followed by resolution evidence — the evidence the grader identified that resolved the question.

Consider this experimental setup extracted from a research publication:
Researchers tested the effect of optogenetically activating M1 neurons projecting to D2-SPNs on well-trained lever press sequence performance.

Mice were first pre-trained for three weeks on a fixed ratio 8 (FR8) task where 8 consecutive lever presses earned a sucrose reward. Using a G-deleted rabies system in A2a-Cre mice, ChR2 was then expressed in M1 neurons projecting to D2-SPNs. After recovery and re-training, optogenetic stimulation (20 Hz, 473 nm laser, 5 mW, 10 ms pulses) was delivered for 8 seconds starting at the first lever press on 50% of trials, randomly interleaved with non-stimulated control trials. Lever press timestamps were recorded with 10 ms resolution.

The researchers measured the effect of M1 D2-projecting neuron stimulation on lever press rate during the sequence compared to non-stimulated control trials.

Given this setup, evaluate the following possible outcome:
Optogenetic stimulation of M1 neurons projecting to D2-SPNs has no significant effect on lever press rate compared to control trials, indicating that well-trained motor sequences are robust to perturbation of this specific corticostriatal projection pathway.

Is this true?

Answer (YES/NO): NO